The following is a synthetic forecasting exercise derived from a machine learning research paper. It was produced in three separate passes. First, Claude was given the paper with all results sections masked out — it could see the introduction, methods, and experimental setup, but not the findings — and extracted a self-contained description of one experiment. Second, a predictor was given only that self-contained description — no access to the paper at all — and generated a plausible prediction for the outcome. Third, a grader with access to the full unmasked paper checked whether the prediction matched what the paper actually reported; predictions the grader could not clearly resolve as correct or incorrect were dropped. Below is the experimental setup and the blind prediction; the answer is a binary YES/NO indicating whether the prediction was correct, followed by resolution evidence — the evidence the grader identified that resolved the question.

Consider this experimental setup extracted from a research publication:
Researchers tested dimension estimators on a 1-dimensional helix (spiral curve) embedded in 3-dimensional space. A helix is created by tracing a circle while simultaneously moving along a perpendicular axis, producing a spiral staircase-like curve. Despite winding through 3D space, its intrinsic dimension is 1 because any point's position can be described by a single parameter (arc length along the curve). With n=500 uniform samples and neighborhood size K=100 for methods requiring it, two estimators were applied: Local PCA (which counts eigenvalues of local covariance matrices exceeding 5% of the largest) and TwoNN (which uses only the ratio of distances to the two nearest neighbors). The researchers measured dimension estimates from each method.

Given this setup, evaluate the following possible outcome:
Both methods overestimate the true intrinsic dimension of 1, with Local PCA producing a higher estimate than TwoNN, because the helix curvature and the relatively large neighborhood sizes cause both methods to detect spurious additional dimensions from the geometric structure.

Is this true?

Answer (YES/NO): NO